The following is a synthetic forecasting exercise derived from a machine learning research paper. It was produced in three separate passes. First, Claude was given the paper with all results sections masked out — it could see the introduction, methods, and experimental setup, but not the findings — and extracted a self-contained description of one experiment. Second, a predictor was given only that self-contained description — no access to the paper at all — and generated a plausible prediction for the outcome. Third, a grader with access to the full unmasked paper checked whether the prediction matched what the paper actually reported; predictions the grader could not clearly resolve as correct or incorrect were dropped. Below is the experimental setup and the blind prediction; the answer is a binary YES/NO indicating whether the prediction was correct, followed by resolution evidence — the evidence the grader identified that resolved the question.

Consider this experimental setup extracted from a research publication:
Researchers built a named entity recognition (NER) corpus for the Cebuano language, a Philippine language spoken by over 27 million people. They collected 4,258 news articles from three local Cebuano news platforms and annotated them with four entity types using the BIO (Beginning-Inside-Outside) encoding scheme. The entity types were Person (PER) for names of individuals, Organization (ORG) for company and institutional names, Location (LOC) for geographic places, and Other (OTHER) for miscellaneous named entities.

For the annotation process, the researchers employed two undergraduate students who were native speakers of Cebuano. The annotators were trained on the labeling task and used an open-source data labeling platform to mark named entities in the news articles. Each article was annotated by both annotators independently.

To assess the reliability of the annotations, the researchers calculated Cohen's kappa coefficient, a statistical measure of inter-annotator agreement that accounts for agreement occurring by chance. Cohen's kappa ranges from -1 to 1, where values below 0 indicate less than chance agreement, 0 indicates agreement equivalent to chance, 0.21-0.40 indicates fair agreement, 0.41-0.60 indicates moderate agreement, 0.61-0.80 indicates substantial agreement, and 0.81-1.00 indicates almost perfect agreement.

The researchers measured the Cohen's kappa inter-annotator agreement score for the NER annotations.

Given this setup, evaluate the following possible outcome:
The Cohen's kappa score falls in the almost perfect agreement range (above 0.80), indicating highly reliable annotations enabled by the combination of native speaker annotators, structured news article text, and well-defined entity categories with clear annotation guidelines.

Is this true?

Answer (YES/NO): YES